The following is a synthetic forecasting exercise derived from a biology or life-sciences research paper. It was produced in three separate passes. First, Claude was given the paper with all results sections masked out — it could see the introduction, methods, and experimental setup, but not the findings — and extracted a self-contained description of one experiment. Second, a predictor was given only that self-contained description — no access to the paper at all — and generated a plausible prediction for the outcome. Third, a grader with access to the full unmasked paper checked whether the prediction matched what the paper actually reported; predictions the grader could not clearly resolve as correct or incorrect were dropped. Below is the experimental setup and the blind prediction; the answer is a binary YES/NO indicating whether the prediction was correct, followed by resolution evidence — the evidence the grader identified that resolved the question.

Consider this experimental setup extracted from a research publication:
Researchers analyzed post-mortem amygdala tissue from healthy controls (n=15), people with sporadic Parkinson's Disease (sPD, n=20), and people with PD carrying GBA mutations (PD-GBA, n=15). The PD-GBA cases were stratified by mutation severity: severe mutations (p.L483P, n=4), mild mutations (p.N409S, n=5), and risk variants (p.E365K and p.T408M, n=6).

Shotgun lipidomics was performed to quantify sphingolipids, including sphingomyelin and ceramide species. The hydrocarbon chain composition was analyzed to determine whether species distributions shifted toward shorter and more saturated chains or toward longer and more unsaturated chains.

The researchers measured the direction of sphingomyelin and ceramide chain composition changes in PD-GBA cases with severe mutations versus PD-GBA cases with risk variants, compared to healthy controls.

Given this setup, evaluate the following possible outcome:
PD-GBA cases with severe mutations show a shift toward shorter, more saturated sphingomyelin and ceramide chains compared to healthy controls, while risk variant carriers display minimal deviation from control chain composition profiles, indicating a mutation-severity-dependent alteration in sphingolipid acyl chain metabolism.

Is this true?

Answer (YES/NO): NO